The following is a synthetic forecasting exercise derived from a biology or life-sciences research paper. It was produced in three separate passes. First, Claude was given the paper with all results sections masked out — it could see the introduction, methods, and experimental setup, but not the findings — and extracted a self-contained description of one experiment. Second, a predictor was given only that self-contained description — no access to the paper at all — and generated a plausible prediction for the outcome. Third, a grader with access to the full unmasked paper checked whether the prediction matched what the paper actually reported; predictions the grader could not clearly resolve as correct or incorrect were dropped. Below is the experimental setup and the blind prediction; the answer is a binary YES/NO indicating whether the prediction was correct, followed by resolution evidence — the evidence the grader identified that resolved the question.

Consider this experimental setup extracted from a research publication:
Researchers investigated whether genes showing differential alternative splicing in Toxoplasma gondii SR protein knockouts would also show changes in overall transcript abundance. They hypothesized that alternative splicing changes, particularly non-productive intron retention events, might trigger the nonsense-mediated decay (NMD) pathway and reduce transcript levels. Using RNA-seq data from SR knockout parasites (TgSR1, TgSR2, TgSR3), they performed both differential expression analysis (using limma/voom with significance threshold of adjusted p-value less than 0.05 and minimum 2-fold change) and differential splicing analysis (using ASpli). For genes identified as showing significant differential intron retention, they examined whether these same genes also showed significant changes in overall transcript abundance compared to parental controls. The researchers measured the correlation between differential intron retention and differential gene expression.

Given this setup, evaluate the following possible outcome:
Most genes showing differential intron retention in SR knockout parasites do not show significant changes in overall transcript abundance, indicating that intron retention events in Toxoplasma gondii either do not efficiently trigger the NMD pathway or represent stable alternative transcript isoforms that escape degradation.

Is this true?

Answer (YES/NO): YES